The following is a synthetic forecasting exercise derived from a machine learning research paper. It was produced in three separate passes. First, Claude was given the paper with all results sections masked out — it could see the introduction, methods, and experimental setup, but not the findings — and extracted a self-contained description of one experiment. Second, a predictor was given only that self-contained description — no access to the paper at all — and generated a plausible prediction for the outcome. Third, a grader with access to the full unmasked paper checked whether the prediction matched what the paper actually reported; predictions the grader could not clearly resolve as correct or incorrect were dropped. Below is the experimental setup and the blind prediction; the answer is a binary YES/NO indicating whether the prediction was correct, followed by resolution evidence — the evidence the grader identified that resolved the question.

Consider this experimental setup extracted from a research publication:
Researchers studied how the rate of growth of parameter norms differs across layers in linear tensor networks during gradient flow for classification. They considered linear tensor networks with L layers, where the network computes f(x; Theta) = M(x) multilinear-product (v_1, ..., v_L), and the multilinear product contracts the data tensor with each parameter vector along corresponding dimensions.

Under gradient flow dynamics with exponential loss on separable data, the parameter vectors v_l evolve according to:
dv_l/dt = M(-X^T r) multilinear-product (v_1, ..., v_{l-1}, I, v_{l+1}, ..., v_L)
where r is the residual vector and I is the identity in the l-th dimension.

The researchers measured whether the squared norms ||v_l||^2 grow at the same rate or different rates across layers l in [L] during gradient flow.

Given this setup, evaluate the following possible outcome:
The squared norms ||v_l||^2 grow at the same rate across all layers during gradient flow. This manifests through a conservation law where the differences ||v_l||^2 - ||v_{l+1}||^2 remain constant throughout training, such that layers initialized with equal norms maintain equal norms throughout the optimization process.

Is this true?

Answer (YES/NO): YES